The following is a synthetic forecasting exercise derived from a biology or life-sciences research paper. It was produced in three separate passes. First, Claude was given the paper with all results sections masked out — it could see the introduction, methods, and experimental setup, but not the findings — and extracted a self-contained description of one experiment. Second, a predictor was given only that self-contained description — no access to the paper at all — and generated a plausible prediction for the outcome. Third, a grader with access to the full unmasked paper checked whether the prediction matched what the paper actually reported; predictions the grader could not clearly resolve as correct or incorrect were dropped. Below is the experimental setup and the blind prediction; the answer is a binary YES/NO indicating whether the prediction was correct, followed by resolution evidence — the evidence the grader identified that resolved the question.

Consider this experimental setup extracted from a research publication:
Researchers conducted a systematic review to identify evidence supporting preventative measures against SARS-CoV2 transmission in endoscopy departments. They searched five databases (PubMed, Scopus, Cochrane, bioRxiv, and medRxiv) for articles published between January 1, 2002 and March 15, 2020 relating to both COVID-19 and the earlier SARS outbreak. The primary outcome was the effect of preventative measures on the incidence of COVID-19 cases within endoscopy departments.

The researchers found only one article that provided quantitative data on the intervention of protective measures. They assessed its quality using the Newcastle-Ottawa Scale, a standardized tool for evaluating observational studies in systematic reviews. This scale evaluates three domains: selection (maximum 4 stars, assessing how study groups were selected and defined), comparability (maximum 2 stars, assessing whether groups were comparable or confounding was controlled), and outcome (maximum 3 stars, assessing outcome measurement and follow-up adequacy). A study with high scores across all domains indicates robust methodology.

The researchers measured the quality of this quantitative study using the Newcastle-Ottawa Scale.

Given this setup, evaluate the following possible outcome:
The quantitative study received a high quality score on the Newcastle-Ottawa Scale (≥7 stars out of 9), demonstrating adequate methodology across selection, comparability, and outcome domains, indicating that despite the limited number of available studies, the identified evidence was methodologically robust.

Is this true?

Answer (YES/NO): NO